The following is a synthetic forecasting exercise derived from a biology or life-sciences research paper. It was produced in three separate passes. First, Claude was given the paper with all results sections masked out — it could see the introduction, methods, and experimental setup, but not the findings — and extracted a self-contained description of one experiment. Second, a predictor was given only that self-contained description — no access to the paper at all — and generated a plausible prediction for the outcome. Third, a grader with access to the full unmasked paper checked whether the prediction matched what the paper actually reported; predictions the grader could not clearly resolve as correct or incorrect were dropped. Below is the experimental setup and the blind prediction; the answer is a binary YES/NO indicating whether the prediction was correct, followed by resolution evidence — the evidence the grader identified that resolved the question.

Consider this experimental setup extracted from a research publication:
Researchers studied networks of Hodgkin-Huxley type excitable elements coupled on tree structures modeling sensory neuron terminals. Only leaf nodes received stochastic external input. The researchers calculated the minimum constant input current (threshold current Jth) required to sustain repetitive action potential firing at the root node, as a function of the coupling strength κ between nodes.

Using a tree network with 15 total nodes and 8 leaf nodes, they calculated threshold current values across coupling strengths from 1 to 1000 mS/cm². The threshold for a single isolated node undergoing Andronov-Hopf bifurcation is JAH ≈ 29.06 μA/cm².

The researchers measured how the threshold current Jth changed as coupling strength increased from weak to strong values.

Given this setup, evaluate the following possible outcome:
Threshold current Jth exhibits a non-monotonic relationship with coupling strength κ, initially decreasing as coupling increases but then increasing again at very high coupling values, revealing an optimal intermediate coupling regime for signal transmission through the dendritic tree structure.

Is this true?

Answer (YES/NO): NO